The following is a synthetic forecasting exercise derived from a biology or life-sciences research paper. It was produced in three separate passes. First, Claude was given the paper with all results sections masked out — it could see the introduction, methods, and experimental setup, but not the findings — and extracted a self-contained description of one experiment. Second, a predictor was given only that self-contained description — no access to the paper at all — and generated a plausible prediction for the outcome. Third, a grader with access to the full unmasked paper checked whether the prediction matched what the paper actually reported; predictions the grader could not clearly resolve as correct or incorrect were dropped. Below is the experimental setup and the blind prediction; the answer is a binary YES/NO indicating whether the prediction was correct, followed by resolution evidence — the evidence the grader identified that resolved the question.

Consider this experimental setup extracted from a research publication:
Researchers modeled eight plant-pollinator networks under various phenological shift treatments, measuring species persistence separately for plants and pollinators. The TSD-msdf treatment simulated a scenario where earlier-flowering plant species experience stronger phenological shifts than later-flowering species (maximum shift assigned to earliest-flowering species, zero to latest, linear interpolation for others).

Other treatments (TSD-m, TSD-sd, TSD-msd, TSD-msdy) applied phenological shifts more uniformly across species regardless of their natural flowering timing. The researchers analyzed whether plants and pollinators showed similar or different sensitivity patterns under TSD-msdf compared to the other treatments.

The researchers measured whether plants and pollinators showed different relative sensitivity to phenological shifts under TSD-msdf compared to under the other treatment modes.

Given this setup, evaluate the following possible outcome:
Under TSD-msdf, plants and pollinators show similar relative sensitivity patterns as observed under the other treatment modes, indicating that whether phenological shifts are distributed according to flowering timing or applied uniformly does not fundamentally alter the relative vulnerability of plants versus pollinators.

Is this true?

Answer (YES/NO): NO